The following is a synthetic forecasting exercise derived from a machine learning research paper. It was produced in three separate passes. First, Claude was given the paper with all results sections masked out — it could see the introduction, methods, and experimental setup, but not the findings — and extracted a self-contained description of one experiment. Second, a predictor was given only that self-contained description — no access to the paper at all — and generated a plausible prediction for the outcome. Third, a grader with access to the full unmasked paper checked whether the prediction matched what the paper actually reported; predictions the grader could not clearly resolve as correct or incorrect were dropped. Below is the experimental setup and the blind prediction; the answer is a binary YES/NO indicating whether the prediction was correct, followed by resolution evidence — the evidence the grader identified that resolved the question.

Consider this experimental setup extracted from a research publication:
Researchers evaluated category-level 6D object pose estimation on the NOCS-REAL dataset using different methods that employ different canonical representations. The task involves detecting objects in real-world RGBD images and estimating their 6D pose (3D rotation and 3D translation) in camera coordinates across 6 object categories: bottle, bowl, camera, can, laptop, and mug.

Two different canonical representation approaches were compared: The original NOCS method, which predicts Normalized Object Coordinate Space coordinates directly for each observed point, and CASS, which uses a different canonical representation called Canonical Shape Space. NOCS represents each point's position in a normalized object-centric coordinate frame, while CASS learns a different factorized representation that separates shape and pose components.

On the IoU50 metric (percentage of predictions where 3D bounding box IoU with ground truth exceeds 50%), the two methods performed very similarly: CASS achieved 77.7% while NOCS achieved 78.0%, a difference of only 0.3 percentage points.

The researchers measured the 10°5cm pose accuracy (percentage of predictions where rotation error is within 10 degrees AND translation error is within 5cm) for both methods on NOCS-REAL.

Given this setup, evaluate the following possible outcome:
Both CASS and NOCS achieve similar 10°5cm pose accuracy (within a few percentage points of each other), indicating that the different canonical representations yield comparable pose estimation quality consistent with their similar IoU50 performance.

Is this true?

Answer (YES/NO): NO